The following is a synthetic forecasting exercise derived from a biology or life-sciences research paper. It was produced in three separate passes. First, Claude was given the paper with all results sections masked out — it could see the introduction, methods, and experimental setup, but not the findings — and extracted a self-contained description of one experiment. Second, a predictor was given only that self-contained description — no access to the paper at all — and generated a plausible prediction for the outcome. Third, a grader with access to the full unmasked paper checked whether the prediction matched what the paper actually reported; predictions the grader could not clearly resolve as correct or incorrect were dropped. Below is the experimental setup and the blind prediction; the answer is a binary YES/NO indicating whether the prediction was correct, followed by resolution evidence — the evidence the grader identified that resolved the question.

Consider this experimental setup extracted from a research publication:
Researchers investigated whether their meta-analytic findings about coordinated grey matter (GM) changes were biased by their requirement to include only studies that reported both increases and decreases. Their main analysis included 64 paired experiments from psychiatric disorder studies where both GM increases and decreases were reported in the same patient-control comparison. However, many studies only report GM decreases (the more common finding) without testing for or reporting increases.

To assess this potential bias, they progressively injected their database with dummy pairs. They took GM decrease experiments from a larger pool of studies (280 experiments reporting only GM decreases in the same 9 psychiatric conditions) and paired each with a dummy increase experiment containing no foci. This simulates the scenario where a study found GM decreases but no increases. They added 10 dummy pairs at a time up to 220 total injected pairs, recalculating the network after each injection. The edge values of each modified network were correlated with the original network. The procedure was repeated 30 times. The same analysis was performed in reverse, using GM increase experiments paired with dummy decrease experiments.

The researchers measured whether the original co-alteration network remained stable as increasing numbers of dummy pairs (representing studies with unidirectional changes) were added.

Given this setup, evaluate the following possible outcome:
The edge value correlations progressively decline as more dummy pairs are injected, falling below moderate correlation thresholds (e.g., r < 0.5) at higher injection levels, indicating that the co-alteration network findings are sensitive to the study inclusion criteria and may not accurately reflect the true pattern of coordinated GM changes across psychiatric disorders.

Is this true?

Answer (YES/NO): NO